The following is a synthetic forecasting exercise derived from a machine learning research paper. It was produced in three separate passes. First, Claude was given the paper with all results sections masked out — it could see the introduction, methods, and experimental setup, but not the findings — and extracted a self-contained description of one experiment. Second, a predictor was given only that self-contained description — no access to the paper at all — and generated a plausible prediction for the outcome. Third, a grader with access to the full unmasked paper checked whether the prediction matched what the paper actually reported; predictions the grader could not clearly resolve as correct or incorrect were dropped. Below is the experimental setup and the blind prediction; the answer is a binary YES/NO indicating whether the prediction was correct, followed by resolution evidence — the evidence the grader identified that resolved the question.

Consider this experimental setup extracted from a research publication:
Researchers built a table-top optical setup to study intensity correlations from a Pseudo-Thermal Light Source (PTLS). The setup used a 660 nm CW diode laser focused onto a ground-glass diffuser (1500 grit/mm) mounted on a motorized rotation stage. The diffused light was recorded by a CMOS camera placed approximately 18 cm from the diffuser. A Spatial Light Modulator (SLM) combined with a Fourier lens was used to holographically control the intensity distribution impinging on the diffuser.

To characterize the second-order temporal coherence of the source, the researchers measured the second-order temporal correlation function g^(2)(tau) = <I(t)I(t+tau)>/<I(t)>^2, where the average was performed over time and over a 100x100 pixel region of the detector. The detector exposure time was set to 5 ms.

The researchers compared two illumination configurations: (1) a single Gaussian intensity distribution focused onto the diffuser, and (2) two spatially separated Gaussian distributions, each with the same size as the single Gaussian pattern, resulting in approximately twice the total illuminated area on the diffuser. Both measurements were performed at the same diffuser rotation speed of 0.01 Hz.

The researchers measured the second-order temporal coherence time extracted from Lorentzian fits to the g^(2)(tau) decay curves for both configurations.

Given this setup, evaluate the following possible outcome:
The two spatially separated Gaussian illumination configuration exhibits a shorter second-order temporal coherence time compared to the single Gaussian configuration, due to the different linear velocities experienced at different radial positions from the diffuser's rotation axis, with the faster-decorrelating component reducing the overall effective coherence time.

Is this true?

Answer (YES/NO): NO